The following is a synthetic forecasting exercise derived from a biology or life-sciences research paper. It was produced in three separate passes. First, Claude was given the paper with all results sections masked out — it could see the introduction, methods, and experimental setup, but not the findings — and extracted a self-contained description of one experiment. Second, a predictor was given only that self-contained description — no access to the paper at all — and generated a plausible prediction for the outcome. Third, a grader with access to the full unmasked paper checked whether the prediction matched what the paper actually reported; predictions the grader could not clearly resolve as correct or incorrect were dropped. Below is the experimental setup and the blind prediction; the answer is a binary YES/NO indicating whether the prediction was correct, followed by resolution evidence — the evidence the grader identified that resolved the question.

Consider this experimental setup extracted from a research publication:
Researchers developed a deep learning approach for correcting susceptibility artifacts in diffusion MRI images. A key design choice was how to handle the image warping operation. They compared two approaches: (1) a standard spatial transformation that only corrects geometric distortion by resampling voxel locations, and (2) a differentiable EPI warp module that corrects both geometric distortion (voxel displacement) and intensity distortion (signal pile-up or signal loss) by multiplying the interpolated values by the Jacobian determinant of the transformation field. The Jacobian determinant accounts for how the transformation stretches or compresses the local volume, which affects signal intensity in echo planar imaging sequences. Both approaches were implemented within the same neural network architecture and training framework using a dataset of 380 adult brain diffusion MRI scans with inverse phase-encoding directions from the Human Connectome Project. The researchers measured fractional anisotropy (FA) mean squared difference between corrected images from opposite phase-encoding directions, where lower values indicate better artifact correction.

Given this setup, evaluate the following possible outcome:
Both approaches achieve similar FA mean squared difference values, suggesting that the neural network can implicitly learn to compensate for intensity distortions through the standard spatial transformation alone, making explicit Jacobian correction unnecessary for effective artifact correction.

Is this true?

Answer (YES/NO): NO